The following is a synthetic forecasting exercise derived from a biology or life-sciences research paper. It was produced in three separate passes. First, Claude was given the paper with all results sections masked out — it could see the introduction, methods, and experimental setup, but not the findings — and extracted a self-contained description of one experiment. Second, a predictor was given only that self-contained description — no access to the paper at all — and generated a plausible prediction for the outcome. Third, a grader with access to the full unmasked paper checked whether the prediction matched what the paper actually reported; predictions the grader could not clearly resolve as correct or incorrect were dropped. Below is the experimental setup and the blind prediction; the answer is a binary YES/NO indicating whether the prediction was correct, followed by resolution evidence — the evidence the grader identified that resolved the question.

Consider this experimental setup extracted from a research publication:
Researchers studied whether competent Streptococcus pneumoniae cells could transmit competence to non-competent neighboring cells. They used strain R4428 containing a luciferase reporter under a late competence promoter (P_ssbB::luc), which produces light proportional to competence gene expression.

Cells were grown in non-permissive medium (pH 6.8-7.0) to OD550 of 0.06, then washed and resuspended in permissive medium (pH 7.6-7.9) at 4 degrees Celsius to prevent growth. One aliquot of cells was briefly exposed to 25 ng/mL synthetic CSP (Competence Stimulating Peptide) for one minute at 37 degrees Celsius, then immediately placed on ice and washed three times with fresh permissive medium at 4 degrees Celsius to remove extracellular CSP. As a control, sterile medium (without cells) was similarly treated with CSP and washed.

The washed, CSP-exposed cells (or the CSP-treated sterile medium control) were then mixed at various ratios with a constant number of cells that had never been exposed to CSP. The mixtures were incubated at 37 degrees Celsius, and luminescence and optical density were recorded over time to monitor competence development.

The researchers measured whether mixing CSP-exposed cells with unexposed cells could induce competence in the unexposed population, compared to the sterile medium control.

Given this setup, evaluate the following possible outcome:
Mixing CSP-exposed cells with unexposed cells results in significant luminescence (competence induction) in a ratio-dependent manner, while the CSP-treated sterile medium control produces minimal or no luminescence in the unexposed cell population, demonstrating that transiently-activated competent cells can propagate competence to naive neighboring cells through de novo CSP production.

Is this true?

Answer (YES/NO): NO